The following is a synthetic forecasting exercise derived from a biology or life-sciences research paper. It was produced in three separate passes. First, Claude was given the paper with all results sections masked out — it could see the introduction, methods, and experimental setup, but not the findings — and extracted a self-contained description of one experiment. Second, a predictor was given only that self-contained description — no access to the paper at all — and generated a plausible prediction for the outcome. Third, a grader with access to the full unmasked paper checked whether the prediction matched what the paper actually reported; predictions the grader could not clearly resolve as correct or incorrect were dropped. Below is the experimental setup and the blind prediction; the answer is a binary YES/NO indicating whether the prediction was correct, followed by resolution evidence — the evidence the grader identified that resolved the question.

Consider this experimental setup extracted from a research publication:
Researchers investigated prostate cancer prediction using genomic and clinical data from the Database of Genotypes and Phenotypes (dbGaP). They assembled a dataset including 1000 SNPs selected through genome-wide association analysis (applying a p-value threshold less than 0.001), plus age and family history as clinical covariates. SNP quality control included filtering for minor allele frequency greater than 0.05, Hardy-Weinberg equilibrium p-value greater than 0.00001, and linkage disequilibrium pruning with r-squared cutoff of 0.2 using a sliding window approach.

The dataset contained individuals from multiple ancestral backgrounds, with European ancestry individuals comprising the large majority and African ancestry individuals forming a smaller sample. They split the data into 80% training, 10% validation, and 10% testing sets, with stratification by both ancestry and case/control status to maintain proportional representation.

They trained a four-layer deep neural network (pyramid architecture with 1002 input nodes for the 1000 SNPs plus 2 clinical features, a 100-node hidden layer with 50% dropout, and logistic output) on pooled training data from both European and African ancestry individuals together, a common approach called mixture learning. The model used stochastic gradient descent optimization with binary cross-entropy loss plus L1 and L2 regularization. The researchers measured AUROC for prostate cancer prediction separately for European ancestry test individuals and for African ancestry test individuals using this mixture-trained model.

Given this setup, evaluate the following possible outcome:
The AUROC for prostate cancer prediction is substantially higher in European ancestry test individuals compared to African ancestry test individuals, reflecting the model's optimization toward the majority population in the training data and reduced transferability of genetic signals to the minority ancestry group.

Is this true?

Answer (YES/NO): YES